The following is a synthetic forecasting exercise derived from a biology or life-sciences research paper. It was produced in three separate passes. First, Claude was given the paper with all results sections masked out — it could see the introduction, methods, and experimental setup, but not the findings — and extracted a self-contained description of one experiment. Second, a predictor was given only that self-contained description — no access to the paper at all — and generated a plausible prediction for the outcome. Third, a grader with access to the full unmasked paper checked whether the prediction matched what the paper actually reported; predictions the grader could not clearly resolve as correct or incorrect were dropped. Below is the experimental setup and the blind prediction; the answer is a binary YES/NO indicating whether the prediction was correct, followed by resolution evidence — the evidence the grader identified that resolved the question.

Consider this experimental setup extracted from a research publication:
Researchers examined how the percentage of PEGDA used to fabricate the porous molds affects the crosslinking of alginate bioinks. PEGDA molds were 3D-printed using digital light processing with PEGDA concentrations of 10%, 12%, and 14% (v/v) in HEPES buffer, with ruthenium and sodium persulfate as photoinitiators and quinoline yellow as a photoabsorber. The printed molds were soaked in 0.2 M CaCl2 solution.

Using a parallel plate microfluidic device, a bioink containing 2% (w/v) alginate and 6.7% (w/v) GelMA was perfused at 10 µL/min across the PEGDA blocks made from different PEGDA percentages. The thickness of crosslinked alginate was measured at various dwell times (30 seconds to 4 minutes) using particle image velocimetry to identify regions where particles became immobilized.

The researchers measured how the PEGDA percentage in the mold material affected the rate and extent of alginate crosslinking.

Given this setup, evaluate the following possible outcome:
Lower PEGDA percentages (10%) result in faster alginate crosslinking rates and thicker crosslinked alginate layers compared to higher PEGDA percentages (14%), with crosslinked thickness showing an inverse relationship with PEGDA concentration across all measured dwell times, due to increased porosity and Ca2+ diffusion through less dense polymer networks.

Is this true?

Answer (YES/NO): NO